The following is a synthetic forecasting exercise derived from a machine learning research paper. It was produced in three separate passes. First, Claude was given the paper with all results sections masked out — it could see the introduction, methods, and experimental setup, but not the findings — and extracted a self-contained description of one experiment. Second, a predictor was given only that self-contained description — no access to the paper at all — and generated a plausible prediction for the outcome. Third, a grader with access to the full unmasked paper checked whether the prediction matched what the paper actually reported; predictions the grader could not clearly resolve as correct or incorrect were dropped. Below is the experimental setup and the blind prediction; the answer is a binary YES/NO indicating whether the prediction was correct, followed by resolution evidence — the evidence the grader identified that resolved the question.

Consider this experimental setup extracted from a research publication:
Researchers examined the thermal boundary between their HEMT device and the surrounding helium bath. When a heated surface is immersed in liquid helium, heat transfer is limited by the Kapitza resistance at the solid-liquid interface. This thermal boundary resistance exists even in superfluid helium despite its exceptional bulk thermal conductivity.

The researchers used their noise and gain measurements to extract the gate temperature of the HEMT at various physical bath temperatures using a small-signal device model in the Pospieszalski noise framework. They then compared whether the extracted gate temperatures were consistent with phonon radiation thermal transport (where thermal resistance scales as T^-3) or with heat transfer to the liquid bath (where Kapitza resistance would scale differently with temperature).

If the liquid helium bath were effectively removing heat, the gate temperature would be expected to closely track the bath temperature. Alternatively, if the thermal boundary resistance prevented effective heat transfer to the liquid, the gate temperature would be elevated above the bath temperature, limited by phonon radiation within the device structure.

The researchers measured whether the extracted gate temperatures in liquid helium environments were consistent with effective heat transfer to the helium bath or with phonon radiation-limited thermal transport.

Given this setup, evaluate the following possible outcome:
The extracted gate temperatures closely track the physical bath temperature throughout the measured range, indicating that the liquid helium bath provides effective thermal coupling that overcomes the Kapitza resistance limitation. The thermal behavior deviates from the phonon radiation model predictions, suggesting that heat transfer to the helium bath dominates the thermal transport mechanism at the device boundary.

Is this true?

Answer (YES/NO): NO